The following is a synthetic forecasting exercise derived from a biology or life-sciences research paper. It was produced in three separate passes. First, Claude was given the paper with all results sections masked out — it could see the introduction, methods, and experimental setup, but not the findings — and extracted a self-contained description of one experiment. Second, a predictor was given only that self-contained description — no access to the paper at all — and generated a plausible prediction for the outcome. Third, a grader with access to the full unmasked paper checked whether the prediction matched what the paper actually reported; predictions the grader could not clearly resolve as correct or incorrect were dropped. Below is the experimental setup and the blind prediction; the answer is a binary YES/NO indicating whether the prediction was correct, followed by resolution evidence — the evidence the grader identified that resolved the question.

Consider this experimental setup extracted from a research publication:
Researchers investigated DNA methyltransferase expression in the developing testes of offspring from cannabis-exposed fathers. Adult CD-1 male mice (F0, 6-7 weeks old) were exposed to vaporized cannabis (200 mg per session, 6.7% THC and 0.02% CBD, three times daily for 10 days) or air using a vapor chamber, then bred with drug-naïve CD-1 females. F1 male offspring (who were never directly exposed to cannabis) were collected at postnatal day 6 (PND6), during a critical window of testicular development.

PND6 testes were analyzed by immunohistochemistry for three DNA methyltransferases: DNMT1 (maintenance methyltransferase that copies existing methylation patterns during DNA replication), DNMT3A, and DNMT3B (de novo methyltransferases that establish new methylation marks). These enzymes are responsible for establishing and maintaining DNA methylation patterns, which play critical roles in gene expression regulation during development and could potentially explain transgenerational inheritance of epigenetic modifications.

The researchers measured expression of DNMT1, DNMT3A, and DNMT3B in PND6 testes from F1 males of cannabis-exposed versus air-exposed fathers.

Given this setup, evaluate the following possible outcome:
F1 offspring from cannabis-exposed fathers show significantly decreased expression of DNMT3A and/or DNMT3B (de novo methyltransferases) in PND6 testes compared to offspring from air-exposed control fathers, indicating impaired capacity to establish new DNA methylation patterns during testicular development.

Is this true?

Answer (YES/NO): NO